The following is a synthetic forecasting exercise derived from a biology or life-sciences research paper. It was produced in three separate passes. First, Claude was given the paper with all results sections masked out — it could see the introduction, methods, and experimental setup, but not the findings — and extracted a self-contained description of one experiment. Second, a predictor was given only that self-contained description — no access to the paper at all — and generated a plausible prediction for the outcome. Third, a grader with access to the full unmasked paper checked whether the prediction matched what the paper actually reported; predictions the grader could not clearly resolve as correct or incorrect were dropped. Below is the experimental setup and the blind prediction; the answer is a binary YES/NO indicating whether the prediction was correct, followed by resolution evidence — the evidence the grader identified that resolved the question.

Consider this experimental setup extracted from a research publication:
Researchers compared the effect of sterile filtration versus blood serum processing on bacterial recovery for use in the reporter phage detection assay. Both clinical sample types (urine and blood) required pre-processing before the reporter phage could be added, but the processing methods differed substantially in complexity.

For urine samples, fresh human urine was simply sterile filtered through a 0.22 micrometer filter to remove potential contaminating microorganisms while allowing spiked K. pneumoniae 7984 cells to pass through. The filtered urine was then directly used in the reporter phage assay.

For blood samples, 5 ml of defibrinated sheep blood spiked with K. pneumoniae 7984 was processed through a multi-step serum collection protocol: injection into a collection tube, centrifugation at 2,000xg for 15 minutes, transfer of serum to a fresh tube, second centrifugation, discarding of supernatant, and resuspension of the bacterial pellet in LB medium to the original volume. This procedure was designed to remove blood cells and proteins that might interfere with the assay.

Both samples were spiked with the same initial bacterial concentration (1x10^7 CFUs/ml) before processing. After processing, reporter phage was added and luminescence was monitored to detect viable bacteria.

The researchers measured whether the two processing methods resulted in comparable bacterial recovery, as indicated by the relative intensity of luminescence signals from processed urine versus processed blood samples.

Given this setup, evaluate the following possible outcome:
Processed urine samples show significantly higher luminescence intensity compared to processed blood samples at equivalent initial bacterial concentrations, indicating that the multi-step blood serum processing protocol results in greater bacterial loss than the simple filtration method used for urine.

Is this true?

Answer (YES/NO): NO